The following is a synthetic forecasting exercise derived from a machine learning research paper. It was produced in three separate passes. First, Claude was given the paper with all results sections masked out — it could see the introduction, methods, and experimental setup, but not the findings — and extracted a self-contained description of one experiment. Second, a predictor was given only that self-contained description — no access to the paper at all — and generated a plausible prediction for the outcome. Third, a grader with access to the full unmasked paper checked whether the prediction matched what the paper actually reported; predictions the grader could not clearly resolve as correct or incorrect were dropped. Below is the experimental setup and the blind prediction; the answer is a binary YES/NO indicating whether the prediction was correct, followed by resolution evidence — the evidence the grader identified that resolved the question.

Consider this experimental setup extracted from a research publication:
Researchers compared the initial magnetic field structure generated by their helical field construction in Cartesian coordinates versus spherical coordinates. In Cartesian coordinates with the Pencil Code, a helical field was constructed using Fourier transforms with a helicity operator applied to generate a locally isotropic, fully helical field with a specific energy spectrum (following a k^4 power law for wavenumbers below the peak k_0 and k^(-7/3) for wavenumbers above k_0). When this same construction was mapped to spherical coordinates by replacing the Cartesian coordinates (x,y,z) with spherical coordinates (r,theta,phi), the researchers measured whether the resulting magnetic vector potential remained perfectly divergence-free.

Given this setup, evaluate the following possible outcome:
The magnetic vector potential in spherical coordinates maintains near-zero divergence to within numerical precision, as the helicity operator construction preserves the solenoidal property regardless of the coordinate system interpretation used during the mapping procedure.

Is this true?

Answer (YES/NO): NO